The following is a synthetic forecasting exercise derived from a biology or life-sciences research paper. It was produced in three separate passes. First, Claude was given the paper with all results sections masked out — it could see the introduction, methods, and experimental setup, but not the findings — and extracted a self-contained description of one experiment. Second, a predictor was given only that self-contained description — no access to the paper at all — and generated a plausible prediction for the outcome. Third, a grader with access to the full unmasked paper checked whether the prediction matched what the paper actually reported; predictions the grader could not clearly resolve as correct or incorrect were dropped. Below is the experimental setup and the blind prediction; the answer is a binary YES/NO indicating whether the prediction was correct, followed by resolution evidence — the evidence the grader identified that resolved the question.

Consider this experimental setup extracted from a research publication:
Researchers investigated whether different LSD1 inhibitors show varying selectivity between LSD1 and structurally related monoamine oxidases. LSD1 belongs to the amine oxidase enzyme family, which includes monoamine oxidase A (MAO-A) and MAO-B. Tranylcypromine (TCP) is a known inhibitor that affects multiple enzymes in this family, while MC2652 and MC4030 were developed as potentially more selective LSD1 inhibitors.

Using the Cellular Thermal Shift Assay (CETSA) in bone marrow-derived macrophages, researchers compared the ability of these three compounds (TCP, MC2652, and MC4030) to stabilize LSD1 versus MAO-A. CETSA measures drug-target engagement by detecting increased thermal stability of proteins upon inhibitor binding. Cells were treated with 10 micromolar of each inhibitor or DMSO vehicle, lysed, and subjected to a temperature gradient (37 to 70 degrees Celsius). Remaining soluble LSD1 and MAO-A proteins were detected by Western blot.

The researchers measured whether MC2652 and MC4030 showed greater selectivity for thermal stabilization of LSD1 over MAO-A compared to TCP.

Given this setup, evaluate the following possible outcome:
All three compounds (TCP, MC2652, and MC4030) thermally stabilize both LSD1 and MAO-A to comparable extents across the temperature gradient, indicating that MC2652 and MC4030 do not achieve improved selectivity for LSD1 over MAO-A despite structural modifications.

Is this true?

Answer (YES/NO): NO